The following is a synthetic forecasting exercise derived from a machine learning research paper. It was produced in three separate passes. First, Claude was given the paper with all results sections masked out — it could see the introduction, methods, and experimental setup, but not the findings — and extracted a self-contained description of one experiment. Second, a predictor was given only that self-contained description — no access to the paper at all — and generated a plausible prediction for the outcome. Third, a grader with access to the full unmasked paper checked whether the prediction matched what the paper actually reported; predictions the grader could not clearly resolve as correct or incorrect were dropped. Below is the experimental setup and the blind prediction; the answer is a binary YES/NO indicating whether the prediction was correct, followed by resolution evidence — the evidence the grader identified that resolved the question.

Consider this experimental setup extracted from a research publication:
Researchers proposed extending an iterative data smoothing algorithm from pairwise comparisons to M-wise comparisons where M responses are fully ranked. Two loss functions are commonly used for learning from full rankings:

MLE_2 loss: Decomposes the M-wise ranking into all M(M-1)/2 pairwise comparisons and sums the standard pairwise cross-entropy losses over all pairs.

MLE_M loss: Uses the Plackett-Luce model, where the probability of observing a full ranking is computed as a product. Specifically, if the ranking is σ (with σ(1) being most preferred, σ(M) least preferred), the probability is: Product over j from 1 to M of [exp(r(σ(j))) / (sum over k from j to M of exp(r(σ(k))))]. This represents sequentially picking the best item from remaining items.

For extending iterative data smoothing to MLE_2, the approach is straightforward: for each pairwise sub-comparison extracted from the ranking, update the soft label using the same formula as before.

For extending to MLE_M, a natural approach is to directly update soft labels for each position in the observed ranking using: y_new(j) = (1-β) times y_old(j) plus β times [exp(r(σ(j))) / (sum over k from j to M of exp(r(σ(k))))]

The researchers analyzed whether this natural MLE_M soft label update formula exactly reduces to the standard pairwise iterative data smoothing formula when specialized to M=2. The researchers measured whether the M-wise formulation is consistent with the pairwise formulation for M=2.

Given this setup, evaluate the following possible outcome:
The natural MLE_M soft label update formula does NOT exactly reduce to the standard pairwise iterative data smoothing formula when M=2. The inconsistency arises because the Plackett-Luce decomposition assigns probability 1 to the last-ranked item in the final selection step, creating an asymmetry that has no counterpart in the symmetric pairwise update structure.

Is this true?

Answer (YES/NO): YES